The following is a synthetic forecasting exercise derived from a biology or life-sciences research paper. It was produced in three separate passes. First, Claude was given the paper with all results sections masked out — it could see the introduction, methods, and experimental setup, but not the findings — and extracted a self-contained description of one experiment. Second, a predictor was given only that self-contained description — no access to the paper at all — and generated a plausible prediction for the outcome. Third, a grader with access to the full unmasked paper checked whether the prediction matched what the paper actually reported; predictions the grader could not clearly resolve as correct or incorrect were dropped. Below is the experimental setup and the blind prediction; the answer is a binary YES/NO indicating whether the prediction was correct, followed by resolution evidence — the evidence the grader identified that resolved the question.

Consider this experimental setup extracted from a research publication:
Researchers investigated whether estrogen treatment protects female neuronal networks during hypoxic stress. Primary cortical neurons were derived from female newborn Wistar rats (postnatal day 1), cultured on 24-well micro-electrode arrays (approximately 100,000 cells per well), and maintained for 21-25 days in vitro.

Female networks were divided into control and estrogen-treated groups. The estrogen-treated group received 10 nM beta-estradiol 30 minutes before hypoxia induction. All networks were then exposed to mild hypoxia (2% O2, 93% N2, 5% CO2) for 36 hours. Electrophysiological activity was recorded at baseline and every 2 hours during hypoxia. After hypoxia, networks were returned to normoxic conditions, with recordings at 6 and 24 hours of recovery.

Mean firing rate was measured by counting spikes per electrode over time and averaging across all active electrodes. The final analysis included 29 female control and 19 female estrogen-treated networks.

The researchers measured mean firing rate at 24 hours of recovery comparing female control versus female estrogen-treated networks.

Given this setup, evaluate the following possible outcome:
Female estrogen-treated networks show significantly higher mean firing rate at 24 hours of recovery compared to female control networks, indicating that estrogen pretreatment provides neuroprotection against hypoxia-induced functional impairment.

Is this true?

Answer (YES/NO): NO